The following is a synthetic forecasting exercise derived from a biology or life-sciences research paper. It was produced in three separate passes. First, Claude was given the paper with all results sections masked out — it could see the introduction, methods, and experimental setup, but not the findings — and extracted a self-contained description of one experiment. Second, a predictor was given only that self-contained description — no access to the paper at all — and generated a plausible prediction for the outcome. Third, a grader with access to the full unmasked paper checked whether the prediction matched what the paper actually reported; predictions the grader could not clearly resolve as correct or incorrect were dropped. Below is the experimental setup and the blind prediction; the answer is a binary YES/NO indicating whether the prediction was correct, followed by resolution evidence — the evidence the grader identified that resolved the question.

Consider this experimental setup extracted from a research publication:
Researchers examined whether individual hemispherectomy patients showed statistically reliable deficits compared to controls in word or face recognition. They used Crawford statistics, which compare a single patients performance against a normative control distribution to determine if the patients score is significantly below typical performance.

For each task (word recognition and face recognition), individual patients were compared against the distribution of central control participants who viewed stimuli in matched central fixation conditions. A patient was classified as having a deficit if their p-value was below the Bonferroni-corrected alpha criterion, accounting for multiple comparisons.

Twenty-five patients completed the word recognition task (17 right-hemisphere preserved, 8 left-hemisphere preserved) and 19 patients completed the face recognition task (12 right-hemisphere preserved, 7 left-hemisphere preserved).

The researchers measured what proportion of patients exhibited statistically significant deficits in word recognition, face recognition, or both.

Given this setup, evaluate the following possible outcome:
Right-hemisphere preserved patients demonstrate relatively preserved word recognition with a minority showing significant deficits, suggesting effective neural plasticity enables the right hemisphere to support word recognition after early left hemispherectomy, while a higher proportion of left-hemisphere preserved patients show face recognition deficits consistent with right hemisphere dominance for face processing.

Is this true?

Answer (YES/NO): NO